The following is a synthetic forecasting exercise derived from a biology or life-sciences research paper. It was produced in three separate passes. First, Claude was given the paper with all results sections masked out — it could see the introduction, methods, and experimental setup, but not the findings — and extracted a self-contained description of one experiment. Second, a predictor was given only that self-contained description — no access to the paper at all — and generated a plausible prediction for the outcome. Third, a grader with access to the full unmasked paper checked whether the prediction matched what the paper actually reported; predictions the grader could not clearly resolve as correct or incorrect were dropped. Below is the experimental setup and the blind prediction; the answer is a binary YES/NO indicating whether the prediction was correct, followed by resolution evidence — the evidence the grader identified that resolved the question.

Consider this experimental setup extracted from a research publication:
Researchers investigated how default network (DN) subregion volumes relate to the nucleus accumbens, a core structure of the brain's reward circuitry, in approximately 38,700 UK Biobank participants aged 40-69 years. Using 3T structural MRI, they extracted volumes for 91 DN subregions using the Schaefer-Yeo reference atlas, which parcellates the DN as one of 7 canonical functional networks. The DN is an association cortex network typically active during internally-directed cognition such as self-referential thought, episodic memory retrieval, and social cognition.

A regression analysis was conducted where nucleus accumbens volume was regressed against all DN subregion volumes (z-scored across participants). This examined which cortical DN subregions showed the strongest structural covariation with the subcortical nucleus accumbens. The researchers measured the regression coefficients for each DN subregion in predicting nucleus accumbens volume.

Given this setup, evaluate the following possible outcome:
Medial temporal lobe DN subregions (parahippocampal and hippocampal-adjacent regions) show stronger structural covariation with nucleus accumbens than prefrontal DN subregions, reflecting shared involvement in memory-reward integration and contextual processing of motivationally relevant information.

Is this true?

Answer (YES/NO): NO